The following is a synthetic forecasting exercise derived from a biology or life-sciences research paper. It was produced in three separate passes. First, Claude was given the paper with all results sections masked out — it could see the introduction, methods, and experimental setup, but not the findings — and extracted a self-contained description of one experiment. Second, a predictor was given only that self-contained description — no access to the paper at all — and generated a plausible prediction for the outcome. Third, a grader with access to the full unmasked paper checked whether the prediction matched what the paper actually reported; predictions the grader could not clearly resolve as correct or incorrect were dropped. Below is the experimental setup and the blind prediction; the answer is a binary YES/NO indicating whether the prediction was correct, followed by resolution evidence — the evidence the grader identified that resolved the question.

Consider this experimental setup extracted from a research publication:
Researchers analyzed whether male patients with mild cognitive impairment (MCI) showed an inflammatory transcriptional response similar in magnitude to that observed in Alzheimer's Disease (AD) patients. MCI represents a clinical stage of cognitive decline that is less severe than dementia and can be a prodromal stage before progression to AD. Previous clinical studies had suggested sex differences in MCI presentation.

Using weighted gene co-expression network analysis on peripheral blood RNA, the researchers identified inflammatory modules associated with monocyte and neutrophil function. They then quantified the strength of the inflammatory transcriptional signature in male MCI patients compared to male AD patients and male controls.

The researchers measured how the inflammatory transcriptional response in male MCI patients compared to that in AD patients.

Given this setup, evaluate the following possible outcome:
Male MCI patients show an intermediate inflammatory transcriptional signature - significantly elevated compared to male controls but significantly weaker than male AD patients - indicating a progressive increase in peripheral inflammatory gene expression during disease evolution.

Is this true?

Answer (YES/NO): NO